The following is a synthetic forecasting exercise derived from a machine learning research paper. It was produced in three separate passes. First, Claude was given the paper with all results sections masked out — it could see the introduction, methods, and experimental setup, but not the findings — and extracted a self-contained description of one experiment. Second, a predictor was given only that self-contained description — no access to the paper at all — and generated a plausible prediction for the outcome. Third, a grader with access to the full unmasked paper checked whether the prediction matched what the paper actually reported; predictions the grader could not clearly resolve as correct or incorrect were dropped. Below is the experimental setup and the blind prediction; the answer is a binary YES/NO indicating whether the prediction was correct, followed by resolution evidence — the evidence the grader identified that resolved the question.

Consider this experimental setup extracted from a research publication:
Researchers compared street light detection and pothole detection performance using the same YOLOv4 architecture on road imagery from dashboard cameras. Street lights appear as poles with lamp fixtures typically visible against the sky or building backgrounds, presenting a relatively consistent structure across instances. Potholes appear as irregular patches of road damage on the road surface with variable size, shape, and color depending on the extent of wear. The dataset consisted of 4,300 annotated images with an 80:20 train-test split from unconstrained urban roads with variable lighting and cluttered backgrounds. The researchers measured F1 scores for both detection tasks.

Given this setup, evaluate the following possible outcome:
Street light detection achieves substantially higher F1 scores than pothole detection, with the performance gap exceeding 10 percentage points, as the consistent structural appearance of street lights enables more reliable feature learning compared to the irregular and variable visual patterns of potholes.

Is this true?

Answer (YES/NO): YES